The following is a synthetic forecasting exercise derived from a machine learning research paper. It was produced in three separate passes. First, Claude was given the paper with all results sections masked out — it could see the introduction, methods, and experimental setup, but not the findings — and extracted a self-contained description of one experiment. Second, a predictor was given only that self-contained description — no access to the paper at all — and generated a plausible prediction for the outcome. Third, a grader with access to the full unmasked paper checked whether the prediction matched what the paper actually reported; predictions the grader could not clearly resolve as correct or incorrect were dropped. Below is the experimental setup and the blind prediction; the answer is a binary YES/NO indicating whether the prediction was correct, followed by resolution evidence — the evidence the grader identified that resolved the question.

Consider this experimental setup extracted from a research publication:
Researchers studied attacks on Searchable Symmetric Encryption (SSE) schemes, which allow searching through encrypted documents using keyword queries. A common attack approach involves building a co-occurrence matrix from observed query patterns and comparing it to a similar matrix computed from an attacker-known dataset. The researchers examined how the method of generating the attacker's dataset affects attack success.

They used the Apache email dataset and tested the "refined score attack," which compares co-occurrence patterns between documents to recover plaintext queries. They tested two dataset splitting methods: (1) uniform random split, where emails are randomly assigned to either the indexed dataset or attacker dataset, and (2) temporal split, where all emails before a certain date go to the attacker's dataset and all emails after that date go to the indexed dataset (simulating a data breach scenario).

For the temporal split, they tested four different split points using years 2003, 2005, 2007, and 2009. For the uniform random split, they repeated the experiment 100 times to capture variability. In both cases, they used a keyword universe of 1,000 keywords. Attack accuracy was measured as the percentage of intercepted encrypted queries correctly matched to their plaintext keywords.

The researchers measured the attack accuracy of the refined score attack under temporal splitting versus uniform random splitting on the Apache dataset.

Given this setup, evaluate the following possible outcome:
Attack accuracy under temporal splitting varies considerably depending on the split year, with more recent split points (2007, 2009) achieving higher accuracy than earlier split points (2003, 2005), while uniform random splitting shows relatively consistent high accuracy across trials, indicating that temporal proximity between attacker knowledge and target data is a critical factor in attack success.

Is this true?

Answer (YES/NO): NO